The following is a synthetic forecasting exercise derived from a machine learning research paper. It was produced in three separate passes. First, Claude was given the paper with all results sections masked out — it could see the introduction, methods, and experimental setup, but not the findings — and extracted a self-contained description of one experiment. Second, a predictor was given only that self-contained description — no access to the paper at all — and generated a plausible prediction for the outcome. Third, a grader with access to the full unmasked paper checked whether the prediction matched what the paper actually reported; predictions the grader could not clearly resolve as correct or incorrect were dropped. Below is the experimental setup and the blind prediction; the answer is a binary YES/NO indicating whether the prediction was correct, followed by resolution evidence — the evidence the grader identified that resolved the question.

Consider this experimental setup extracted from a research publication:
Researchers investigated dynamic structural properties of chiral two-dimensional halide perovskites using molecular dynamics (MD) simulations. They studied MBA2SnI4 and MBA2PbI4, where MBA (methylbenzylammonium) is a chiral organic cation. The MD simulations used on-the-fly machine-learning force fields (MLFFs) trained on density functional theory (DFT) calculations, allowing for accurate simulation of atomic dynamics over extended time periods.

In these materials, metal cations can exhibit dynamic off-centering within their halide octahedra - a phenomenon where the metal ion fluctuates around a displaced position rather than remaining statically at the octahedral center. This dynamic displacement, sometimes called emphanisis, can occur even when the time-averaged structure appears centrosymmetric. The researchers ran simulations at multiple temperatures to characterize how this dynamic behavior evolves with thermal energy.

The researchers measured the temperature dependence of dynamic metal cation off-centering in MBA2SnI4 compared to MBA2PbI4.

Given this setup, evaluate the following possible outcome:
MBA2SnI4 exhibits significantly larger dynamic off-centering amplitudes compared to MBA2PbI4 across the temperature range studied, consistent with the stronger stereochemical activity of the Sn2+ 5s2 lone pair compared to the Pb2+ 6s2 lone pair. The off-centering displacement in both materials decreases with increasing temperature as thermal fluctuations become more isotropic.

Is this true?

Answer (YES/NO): NO